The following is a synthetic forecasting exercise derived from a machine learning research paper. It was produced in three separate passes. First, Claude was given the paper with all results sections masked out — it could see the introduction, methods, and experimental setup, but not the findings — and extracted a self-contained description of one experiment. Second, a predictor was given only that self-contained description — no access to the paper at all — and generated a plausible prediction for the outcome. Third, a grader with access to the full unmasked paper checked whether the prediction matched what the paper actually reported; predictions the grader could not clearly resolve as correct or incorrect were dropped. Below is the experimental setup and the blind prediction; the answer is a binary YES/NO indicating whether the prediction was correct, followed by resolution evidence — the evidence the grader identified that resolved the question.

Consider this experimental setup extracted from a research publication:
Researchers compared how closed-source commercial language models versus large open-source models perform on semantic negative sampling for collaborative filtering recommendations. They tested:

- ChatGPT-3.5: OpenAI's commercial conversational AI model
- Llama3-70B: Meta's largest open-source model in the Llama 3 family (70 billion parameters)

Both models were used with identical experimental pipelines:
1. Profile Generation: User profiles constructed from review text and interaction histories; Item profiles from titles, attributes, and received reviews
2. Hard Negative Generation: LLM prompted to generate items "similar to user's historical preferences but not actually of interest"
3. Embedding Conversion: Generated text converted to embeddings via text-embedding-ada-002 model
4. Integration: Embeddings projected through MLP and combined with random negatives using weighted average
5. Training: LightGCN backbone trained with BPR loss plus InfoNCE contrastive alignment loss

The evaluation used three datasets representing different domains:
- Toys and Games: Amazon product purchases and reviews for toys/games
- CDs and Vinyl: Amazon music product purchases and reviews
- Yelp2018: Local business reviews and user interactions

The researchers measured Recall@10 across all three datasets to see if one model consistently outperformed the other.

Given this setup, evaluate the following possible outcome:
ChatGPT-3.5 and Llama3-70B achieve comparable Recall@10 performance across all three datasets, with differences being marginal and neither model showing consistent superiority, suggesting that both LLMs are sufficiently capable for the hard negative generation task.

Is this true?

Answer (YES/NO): NO